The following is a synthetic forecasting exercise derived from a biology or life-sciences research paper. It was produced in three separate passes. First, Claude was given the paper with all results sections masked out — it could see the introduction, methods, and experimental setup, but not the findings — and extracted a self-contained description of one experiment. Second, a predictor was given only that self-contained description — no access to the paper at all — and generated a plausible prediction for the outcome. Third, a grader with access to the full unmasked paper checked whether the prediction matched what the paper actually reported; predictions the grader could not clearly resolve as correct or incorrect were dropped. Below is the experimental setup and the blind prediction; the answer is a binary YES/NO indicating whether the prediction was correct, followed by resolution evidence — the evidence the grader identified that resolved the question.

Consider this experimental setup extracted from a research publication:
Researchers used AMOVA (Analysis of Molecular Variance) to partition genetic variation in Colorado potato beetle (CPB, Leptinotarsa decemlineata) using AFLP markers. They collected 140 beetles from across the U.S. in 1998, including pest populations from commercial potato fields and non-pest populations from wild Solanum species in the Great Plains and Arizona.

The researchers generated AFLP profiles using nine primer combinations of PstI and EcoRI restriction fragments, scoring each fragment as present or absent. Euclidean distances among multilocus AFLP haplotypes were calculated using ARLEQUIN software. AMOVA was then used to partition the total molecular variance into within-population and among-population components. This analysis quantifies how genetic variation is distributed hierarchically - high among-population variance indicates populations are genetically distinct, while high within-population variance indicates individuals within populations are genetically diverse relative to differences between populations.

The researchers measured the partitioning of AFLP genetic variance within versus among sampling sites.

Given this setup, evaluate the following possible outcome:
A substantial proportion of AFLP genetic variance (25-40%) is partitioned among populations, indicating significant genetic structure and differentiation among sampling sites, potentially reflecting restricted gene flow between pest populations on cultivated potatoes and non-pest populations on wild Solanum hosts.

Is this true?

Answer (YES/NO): NO